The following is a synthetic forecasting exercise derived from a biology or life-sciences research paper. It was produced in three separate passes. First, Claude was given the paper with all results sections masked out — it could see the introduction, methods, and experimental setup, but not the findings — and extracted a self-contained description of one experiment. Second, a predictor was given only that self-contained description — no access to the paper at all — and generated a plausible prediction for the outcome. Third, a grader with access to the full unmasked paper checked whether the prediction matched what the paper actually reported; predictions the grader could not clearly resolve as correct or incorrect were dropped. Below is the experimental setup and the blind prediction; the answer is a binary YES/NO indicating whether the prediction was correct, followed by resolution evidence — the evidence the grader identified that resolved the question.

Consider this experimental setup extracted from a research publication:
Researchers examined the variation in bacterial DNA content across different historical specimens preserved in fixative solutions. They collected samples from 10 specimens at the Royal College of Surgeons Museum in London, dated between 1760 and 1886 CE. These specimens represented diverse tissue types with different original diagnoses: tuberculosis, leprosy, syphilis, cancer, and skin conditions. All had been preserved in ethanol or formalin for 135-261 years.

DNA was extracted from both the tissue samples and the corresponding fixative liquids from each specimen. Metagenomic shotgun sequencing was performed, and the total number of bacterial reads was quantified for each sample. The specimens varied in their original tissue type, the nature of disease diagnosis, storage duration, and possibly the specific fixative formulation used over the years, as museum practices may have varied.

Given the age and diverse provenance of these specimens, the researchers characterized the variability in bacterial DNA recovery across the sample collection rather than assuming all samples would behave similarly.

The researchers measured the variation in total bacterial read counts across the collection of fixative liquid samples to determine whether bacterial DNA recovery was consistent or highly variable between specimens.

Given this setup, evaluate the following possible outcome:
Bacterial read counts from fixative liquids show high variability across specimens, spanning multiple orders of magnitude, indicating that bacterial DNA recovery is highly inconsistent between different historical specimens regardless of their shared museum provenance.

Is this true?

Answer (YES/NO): NO